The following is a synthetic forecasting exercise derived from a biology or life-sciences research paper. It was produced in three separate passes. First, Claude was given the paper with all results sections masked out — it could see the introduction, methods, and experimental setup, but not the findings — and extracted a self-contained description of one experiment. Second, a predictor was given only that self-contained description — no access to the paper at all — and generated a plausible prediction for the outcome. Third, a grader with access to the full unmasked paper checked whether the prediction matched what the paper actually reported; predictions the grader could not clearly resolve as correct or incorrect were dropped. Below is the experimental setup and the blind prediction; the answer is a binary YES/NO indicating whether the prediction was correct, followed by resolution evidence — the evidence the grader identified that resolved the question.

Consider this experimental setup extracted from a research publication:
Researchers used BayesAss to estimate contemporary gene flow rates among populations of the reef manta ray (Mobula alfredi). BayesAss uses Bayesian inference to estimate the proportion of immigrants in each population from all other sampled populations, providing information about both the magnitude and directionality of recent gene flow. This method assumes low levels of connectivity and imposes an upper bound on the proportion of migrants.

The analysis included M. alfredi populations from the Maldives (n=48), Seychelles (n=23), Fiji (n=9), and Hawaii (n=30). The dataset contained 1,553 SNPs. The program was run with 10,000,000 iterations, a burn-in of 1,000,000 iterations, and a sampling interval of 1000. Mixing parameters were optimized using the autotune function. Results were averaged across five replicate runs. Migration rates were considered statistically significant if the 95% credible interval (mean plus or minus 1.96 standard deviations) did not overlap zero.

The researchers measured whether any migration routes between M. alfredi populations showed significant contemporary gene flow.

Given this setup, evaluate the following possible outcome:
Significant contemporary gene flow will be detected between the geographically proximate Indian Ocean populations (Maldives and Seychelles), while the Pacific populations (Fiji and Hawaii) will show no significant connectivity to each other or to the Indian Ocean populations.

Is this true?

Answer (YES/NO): NO